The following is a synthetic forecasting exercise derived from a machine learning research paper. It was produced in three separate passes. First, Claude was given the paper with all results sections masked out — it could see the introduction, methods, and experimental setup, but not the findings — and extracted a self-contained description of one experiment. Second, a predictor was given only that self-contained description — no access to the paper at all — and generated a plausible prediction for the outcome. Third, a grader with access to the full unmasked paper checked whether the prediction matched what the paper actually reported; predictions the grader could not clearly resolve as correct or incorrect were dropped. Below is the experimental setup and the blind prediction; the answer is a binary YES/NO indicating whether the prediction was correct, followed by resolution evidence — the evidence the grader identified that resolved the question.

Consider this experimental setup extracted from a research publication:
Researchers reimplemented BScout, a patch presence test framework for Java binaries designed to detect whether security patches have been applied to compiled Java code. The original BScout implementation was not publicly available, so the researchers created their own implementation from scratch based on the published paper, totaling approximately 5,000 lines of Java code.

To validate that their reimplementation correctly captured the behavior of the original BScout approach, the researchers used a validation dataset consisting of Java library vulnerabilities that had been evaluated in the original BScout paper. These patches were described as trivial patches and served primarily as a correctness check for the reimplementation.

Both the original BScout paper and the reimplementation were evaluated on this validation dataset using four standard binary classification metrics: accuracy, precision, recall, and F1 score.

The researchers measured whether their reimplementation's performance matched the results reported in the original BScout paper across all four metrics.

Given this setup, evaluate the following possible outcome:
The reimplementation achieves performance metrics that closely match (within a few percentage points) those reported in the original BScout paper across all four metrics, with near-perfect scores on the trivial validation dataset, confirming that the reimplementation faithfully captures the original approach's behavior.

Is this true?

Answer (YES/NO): YES